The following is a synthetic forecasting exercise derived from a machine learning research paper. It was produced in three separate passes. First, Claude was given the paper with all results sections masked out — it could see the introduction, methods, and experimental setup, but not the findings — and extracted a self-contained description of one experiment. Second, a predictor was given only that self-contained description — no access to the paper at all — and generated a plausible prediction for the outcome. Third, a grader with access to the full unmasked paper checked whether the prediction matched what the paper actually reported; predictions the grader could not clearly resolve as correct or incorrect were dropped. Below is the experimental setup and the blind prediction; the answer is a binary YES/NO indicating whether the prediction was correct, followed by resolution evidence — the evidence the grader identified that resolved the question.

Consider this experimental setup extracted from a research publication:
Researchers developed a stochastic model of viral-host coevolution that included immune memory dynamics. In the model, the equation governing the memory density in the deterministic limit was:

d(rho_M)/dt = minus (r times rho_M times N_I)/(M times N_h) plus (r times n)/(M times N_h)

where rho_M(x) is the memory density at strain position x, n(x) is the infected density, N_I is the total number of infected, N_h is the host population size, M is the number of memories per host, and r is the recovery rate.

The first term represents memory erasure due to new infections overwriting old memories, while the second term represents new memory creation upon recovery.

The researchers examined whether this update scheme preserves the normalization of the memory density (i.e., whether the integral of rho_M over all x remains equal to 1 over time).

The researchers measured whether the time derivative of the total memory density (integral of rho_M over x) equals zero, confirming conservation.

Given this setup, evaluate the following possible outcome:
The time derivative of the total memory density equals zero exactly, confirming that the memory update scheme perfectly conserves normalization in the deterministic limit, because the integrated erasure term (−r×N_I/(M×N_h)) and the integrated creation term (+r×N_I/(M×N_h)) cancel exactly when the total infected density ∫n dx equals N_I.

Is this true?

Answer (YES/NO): YES